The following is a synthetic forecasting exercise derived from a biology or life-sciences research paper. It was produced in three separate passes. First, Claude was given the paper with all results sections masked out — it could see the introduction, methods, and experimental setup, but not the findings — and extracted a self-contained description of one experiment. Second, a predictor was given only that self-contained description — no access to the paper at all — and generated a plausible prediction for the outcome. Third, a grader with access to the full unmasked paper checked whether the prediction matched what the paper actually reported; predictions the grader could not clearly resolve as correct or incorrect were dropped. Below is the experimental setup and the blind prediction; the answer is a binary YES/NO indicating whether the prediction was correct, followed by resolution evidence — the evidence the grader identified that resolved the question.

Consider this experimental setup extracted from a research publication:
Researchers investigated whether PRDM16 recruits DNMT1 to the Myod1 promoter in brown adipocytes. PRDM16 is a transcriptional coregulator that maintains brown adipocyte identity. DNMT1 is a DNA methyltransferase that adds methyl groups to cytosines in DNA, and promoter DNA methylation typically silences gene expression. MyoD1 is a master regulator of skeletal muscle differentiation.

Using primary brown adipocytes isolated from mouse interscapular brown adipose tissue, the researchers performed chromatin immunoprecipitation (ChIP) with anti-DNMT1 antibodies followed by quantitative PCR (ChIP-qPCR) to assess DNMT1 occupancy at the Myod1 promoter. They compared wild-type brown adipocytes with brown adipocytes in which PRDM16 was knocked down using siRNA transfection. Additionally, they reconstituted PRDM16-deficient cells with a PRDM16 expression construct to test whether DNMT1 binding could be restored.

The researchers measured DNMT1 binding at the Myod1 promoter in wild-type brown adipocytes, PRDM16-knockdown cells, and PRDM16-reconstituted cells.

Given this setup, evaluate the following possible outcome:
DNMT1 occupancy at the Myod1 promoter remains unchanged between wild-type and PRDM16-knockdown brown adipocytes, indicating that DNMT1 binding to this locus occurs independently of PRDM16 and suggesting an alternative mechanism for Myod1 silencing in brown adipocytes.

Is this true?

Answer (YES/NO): NO